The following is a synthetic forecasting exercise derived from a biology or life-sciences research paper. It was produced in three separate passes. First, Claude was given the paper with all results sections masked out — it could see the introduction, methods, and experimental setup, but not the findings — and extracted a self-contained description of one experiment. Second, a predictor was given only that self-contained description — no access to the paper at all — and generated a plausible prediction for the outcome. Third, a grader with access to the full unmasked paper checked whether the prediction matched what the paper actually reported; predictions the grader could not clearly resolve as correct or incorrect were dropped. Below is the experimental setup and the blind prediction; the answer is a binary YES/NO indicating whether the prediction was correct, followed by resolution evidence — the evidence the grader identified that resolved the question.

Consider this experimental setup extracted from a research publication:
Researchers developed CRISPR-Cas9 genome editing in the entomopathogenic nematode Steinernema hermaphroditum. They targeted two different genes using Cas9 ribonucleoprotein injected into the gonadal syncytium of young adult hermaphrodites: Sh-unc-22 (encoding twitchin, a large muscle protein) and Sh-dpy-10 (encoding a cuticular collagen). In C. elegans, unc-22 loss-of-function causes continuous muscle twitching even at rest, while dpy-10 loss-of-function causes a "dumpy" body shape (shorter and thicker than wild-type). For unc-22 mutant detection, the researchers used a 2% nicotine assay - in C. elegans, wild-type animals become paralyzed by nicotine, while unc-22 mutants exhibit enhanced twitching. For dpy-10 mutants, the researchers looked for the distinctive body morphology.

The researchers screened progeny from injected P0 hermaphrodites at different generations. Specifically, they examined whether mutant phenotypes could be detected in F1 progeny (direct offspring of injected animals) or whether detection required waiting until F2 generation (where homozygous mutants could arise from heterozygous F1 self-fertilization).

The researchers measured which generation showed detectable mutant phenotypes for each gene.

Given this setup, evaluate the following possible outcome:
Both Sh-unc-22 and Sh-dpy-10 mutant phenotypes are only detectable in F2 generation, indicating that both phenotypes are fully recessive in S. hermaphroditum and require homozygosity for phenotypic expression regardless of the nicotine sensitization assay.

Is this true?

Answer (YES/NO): NO